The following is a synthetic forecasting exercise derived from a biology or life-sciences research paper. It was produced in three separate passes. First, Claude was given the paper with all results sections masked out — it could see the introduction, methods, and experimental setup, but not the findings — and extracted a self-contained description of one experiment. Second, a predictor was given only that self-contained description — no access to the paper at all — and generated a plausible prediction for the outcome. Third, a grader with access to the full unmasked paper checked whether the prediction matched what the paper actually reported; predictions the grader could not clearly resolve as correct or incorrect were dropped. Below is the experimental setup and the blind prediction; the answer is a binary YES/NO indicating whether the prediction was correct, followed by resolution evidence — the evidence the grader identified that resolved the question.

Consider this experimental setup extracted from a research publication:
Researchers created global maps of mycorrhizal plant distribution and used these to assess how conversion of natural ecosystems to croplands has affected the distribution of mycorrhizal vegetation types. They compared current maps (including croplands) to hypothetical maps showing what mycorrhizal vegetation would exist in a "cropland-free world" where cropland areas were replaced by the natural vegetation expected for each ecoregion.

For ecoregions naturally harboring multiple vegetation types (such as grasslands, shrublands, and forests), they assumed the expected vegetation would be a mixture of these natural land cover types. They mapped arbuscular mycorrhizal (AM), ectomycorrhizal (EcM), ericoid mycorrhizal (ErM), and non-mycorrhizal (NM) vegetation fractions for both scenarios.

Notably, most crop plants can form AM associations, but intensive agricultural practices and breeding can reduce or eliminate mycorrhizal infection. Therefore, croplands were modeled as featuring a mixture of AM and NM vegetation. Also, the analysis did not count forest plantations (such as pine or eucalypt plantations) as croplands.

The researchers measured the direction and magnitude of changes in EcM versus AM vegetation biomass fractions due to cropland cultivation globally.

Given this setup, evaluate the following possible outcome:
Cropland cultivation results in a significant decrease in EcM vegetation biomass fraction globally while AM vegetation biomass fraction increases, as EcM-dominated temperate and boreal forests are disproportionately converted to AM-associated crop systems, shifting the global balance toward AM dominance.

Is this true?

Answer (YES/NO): NO